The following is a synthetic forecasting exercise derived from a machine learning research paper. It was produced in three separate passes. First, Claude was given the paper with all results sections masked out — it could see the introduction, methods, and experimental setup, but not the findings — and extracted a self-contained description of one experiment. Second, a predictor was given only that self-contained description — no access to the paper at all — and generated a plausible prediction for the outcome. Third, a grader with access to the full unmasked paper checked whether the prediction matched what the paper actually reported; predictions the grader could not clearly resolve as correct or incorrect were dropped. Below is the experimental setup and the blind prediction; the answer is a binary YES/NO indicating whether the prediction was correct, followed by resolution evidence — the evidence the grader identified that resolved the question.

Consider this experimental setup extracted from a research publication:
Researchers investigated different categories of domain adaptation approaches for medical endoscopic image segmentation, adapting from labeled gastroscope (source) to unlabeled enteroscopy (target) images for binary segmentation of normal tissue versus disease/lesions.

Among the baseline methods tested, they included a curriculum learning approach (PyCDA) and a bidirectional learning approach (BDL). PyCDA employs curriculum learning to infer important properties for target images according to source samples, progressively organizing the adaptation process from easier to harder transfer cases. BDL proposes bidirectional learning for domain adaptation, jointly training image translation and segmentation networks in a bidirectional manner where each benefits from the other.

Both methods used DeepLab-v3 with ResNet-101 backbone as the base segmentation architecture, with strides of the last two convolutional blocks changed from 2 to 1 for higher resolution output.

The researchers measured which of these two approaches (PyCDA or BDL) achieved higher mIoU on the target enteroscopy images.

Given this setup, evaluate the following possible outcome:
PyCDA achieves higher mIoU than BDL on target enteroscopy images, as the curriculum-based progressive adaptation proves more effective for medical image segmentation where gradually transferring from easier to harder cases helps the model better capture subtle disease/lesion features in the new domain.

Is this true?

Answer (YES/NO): YES